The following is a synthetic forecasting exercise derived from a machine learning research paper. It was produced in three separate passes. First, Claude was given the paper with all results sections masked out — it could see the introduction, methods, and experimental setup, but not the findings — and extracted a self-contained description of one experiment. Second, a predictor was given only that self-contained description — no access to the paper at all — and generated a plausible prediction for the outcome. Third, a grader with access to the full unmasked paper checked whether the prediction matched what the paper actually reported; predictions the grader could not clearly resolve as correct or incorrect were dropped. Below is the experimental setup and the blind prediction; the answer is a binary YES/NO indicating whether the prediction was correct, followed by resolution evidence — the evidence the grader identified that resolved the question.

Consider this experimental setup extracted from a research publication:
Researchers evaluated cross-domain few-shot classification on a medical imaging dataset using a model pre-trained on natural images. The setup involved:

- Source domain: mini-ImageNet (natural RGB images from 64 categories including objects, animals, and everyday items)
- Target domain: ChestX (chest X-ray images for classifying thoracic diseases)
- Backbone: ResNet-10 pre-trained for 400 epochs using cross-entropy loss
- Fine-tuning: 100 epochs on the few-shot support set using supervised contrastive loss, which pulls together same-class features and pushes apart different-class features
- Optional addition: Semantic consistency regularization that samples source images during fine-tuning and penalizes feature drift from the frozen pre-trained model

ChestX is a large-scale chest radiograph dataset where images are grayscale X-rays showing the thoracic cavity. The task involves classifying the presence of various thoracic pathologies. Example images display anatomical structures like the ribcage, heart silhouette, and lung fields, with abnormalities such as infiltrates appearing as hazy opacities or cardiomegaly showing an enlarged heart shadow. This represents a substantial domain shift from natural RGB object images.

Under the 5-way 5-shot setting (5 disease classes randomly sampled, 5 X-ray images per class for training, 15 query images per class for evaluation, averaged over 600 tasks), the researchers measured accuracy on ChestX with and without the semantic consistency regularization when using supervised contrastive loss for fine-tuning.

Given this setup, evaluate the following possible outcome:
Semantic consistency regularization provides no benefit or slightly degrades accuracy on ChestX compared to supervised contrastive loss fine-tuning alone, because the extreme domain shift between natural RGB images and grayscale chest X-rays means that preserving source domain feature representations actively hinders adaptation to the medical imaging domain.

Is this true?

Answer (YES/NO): NO